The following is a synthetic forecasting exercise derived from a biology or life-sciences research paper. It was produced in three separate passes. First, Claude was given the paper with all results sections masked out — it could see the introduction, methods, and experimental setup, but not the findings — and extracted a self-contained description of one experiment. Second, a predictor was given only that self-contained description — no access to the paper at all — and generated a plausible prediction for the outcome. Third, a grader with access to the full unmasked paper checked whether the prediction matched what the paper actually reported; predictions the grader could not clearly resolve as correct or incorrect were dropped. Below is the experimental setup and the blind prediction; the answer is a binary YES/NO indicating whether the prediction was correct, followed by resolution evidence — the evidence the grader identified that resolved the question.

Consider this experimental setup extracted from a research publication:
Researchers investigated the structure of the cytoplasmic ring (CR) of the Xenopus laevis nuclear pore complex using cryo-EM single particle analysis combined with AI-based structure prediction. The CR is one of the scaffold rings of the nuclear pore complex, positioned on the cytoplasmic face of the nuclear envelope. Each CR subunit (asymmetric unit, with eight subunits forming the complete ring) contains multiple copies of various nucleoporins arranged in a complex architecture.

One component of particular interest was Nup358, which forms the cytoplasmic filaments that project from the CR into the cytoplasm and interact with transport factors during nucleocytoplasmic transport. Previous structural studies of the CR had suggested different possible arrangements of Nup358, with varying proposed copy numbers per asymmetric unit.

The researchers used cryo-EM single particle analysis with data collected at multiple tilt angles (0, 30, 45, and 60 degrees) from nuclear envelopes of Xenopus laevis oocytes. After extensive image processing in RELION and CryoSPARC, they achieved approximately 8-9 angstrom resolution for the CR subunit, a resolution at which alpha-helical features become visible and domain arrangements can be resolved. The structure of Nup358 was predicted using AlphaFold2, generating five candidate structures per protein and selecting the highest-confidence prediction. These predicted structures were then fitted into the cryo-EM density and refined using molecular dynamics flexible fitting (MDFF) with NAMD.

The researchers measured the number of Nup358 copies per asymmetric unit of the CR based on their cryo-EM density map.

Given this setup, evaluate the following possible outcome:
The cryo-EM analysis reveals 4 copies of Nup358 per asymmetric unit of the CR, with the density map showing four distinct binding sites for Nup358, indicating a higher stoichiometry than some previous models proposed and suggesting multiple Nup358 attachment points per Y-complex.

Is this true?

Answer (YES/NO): NO